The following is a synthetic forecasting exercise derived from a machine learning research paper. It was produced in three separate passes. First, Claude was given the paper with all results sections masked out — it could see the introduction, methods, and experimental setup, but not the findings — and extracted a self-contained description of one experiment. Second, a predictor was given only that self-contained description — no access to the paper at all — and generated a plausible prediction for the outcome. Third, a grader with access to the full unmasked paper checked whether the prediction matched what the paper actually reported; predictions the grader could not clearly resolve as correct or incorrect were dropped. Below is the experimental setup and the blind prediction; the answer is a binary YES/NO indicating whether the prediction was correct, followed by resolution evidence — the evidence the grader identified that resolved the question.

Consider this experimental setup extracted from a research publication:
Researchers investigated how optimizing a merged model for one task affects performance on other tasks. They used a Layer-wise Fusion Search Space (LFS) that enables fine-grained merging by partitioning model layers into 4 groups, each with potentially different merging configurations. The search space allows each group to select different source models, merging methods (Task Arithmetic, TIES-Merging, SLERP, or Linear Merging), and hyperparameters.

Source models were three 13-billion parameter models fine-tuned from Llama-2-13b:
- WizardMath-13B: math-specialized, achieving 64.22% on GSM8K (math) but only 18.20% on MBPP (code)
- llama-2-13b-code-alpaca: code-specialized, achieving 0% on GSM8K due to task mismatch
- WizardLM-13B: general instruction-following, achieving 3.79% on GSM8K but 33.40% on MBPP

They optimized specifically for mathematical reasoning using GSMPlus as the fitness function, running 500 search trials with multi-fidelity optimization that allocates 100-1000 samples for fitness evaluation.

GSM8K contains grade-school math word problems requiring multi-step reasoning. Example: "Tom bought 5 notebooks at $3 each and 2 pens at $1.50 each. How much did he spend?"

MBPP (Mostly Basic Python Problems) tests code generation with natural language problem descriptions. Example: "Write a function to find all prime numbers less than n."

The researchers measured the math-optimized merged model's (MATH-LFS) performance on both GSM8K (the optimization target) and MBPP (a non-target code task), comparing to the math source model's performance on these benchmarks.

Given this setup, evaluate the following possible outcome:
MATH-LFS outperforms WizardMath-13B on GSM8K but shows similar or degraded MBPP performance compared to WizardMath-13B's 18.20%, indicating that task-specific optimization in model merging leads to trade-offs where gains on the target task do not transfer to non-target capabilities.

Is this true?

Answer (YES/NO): NO